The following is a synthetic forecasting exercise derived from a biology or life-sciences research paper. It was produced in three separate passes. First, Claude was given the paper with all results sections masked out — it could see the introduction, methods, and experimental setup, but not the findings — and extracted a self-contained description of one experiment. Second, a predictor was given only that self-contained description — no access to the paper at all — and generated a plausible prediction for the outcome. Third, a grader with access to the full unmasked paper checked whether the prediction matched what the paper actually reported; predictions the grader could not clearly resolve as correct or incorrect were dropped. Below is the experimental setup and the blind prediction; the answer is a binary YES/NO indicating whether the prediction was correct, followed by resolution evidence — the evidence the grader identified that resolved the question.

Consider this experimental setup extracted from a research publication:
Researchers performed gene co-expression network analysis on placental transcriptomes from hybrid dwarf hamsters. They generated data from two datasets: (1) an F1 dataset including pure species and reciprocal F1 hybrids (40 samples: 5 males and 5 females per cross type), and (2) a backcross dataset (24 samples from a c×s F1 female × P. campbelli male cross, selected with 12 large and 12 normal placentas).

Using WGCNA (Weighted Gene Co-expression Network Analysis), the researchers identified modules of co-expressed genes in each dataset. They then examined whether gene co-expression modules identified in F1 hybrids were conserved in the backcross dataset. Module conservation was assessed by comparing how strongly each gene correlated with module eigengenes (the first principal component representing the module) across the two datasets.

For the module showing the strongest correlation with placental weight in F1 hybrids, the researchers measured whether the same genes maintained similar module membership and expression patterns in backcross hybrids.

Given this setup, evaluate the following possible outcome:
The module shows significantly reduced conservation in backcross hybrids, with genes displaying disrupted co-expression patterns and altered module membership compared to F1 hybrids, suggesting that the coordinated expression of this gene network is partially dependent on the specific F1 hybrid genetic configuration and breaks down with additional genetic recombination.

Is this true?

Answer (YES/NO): NO